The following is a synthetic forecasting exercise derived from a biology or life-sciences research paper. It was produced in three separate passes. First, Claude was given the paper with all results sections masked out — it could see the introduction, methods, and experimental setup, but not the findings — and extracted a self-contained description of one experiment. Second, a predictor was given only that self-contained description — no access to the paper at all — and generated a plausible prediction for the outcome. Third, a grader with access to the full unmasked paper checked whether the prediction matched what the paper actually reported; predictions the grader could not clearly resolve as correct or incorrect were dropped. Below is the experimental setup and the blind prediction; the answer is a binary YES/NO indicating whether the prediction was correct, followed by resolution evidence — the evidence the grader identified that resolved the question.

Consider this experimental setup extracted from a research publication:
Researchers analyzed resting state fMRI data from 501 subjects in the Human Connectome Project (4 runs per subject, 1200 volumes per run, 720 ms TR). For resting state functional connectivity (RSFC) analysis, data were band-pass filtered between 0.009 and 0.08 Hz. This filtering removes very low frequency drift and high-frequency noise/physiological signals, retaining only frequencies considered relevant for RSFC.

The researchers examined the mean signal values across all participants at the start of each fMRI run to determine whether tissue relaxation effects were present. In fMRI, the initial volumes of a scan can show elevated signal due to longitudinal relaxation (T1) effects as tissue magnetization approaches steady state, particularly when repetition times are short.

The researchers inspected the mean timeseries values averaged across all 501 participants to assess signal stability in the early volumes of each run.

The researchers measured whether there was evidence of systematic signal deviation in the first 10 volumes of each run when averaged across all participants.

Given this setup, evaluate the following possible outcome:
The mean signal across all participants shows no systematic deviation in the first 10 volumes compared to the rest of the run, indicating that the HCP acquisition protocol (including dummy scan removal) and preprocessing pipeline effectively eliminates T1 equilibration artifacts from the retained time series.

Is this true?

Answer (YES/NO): NO